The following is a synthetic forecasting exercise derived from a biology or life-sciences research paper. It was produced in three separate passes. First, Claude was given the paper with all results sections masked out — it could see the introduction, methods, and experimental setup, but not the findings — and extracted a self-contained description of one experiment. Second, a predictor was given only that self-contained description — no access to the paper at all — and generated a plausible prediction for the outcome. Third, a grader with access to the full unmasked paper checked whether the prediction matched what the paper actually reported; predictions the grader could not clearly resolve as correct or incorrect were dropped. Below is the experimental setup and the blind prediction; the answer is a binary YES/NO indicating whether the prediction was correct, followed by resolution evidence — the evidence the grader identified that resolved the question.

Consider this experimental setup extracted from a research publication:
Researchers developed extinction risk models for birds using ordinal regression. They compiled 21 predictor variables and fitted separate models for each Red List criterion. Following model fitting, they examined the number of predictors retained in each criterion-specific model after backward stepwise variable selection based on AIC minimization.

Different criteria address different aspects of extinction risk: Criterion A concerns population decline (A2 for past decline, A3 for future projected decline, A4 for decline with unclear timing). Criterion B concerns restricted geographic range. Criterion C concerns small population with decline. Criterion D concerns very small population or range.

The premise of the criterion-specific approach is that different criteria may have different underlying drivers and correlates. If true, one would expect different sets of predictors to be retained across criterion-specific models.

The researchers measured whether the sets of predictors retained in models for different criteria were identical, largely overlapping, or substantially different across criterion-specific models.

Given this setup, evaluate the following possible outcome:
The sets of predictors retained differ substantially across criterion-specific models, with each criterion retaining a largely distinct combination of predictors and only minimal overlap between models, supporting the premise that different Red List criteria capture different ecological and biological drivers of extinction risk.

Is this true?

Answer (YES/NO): NO